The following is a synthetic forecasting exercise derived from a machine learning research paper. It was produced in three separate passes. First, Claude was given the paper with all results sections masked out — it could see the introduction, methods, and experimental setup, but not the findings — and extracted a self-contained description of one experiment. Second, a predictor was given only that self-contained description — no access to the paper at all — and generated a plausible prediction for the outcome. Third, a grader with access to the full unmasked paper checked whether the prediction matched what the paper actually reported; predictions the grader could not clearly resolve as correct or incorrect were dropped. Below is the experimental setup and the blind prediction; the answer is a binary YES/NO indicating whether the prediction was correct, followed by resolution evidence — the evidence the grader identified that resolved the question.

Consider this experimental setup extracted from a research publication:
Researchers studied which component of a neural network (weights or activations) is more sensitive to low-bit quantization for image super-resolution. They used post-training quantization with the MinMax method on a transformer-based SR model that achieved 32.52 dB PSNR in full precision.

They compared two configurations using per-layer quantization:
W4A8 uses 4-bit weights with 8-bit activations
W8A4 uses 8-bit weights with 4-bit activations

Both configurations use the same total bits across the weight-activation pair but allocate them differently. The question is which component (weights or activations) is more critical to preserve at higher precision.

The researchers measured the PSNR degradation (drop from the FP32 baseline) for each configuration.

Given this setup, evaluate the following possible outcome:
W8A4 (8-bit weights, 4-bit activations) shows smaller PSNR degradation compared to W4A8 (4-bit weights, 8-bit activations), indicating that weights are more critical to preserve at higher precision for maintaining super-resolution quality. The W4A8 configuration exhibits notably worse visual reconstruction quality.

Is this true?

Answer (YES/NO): NO